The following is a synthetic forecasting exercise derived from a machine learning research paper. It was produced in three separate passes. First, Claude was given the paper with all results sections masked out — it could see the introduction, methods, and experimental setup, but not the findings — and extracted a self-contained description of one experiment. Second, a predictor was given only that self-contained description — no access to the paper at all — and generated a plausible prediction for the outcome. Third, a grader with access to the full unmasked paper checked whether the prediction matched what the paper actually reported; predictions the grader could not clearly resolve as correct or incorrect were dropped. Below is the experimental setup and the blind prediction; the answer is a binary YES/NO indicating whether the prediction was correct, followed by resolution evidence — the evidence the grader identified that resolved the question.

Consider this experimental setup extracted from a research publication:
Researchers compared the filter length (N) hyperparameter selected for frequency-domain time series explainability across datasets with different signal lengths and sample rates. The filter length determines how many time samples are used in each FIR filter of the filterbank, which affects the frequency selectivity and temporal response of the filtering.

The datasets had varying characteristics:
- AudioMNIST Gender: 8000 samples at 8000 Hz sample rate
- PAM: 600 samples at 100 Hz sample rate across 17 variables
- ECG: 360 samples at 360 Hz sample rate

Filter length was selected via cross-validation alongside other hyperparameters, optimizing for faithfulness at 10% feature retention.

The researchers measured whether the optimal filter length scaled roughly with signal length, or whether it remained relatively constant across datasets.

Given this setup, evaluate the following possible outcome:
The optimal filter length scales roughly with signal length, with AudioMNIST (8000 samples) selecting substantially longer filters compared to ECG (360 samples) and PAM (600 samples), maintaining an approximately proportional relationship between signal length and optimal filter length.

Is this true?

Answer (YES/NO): NO